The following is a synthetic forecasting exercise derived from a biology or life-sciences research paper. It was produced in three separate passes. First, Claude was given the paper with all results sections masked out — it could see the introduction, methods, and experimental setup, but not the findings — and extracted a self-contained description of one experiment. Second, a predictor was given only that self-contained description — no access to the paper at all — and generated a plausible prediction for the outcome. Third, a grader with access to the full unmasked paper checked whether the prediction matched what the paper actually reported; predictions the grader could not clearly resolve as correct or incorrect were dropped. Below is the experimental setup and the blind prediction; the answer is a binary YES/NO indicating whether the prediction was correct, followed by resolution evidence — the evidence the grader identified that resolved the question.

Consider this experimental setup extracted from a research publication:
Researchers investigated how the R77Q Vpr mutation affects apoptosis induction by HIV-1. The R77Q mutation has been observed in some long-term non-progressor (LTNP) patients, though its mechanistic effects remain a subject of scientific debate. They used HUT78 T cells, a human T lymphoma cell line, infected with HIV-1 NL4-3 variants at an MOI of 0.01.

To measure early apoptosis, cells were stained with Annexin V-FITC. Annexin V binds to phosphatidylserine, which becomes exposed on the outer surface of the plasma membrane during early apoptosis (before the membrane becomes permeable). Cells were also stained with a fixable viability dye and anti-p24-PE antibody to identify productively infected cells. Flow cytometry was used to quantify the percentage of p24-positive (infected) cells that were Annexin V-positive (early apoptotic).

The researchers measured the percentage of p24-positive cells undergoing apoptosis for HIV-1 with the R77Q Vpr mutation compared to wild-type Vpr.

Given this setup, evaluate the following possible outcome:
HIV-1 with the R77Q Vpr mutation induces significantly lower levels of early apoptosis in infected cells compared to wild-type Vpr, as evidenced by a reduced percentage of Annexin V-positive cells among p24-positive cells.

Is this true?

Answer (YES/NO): NO